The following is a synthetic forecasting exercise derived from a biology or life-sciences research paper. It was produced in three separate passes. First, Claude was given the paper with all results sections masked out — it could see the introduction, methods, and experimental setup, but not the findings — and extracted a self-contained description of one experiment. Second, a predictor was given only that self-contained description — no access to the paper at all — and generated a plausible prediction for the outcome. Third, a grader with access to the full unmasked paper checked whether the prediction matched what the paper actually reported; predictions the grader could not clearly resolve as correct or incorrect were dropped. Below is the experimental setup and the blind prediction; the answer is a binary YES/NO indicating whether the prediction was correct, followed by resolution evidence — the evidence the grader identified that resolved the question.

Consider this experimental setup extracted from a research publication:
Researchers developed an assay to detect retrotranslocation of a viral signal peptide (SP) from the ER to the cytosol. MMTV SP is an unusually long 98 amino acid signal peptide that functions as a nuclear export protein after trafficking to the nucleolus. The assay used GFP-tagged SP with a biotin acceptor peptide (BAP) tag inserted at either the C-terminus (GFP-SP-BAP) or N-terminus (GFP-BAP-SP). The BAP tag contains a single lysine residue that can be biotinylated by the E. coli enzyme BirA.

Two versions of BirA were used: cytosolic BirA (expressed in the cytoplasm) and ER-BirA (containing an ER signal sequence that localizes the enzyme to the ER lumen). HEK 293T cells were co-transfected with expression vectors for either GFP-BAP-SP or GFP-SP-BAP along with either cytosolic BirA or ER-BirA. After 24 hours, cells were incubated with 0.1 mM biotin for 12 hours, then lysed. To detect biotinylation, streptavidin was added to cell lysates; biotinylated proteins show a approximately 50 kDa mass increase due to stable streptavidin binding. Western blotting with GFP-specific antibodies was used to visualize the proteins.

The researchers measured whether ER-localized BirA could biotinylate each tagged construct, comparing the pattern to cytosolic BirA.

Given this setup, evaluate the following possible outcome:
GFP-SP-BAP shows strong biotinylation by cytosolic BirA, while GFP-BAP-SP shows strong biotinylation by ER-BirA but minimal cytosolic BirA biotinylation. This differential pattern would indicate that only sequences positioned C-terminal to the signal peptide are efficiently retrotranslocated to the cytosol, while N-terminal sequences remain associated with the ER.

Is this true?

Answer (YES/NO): NO